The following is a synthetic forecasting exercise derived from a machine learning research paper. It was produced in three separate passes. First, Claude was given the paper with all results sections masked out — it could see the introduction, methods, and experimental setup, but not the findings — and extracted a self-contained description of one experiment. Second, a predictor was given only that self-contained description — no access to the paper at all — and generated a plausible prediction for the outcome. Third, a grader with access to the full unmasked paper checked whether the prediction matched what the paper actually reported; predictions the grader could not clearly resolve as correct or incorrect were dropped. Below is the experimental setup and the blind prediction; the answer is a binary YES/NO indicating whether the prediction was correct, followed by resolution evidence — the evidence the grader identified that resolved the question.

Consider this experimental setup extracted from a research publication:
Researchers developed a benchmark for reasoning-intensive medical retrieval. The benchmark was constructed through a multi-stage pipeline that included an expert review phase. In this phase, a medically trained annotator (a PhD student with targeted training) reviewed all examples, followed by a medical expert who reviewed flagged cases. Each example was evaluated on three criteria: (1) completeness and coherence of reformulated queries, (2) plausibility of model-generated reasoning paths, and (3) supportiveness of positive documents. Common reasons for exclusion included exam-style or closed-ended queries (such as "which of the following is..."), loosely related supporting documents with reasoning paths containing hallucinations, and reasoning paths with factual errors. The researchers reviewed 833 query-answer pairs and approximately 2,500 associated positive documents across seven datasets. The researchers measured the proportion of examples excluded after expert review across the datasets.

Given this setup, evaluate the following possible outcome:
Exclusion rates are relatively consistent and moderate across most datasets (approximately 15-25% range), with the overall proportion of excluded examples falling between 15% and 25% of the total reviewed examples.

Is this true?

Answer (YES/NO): NO